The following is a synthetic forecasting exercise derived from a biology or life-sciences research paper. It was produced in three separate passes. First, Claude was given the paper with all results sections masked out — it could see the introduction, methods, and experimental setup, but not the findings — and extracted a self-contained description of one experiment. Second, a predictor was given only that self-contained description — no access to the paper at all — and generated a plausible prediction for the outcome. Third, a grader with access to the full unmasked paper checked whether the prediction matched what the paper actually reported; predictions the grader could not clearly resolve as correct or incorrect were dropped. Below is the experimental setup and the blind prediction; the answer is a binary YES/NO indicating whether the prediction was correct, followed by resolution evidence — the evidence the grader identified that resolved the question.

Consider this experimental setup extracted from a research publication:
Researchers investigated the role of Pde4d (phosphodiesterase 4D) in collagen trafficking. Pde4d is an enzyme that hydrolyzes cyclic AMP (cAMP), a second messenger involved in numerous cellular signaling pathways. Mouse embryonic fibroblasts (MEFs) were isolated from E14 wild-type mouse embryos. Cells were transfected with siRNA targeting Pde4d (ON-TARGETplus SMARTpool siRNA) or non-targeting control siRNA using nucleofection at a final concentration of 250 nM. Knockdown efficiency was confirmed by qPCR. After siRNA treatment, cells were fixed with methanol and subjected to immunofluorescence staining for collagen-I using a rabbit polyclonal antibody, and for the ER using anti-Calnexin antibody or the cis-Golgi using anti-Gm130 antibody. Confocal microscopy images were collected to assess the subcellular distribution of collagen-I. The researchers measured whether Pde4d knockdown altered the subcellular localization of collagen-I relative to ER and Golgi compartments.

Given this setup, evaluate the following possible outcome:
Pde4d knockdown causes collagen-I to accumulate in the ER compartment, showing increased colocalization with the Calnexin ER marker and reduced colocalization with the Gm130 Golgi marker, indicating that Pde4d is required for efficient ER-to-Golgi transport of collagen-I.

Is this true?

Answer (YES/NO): NO